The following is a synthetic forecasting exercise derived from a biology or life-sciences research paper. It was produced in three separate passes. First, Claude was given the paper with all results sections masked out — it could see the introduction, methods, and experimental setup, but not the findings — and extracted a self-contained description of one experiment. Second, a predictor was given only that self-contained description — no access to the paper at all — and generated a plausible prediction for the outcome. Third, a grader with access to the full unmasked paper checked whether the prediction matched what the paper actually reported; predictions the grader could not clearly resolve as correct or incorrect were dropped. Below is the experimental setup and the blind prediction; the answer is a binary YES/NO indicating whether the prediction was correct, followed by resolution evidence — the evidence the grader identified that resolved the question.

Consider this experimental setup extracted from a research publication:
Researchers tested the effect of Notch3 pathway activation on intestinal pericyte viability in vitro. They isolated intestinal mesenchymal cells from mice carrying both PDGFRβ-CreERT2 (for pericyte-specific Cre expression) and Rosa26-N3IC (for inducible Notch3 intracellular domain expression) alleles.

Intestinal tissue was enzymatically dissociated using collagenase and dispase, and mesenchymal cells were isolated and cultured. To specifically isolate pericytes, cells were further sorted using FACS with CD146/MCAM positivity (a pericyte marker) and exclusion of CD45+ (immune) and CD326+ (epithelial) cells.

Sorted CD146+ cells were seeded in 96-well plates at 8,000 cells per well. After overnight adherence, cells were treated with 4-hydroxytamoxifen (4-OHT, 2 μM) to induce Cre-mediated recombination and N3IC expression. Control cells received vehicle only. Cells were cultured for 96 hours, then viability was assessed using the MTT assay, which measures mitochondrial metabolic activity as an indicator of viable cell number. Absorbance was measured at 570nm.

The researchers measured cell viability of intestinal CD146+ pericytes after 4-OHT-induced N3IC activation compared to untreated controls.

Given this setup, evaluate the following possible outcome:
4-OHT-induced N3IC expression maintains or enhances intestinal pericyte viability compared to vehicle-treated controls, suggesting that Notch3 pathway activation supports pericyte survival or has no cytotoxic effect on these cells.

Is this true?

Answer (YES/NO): YES